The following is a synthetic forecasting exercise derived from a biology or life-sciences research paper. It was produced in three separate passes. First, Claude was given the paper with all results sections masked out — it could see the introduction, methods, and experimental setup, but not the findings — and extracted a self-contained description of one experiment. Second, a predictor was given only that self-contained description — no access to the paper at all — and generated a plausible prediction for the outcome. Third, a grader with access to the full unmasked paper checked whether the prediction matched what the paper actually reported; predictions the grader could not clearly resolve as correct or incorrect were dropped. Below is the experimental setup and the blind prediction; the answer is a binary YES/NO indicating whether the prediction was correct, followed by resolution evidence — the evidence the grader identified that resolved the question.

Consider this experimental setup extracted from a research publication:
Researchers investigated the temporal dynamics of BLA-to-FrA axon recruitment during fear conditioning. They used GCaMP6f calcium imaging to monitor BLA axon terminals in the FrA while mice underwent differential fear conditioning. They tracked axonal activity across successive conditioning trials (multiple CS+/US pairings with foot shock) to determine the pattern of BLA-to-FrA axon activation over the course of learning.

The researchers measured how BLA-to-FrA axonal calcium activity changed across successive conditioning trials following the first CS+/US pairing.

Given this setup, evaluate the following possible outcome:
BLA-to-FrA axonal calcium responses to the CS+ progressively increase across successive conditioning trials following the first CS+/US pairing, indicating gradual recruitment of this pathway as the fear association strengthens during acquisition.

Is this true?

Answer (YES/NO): NO